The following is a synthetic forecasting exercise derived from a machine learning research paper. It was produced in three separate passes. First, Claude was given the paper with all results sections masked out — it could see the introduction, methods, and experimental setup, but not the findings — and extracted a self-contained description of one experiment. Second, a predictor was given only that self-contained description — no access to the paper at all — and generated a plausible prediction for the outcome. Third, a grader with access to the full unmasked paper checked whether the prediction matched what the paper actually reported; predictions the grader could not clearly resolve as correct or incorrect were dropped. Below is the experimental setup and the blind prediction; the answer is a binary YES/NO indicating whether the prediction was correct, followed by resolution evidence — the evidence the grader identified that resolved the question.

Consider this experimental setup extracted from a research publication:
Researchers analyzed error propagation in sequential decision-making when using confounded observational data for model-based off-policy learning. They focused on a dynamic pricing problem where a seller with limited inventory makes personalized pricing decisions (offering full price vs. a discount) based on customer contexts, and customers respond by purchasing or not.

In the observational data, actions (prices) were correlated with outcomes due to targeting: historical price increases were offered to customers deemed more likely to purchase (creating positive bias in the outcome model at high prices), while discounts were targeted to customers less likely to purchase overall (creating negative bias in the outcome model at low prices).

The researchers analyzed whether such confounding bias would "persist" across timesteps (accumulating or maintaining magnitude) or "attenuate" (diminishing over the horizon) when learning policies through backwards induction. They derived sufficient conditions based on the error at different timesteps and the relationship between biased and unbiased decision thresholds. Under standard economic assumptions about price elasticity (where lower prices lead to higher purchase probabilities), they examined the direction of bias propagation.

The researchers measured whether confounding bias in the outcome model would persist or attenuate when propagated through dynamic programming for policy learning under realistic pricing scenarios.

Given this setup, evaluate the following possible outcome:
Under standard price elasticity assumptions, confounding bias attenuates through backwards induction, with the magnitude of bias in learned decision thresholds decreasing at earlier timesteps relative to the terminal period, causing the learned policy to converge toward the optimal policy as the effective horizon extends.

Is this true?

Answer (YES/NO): NO